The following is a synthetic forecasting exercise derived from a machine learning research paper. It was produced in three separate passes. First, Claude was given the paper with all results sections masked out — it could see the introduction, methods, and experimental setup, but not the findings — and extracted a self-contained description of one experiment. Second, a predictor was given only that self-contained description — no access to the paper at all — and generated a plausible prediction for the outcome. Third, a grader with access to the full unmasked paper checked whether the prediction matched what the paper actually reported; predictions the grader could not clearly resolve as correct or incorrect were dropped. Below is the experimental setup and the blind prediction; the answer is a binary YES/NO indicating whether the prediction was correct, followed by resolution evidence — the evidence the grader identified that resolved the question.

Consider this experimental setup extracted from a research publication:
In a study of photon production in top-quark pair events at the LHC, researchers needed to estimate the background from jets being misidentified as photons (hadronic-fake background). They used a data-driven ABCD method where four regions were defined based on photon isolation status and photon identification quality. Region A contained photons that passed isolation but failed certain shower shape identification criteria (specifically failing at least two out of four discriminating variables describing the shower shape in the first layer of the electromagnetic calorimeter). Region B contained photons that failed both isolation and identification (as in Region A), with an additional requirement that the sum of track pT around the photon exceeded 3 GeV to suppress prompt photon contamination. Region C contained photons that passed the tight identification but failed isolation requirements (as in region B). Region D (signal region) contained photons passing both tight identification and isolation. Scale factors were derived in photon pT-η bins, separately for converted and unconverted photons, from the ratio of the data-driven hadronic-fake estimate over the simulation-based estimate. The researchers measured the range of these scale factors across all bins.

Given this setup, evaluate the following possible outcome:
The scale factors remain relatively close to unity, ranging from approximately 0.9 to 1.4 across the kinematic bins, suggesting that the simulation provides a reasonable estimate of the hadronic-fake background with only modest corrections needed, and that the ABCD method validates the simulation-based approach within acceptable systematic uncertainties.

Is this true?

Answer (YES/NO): NO